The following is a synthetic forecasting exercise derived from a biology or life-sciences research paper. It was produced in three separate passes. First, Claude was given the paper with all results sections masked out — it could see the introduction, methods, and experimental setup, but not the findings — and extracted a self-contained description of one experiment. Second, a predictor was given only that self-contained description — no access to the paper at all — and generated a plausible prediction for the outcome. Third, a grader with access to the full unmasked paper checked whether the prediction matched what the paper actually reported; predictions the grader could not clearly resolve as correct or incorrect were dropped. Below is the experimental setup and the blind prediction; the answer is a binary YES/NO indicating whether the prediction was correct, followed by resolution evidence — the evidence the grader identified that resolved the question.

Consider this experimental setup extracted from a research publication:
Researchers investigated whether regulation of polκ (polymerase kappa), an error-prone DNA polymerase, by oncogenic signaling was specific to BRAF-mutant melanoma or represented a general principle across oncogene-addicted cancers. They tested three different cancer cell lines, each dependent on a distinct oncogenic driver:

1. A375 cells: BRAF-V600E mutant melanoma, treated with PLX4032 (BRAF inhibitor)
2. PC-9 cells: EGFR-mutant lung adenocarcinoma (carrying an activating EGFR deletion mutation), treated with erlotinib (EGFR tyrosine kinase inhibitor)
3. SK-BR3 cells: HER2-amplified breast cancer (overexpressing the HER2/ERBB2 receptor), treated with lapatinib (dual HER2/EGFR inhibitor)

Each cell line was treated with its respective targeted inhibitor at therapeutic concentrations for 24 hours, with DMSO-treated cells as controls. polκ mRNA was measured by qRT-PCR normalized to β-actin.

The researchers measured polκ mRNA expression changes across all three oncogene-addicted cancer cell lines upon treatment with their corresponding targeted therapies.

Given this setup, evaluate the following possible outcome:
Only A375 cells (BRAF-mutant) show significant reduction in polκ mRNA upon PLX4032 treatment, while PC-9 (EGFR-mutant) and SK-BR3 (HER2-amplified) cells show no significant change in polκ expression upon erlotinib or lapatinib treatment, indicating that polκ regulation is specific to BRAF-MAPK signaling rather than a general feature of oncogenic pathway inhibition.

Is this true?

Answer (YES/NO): NO